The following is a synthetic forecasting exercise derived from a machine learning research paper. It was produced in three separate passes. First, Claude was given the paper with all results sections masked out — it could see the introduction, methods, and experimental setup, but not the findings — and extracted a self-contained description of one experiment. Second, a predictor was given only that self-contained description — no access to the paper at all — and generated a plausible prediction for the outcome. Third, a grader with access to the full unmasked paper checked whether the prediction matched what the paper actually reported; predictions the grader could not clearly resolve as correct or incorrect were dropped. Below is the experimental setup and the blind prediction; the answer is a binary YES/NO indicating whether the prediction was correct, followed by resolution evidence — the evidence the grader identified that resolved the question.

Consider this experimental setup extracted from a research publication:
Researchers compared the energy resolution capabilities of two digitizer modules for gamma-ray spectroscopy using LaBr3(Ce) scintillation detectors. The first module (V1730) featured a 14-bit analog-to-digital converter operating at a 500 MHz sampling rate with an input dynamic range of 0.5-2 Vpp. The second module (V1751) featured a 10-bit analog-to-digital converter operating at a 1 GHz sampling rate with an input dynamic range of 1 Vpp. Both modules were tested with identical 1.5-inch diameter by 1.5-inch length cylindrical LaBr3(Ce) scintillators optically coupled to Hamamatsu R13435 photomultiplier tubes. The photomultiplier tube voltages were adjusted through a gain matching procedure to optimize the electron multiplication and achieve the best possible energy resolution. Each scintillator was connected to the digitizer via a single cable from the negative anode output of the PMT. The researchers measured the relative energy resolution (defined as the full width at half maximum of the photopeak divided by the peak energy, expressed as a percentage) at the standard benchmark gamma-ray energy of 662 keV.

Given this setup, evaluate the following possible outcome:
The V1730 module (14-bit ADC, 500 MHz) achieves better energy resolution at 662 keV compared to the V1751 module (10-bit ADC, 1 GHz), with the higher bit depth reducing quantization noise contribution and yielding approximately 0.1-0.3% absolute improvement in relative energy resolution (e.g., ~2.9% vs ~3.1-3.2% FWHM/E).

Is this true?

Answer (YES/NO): NO